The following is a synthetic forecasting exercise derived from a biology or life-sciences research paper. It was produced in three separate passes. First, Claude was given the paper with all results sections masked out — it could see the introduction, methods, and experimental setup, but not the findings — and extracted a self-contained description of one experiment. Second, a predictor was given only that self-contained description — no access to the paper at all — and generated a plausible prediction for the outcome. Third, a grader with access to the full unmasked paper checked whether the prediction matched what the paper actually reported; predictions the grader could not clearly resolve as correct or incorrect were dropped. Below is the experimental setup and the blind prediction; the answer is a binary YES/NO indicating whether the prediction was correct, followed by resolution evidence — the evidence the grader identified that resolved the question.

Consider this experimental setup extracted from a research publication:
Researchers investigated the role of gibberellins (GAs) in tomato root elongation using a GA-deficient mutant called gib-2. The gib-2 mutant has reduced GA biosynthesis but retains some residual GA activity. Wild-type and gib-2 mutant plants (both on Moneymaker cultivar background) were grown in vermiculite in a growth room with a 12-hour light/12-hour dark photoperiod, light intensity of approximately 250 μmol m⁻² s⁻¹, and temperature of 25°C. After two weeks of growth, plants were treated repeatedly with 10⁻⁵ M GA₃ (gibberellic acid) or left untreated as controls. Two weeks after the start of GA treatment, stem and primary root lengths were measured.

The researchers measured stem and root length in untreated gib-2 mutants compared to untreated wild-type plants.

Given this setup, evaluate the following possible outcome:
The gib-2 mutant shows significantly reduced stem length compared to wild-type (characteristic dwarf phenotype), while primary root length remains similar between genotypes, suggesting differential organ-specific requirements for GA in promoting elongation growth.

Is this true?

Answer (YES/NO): YES